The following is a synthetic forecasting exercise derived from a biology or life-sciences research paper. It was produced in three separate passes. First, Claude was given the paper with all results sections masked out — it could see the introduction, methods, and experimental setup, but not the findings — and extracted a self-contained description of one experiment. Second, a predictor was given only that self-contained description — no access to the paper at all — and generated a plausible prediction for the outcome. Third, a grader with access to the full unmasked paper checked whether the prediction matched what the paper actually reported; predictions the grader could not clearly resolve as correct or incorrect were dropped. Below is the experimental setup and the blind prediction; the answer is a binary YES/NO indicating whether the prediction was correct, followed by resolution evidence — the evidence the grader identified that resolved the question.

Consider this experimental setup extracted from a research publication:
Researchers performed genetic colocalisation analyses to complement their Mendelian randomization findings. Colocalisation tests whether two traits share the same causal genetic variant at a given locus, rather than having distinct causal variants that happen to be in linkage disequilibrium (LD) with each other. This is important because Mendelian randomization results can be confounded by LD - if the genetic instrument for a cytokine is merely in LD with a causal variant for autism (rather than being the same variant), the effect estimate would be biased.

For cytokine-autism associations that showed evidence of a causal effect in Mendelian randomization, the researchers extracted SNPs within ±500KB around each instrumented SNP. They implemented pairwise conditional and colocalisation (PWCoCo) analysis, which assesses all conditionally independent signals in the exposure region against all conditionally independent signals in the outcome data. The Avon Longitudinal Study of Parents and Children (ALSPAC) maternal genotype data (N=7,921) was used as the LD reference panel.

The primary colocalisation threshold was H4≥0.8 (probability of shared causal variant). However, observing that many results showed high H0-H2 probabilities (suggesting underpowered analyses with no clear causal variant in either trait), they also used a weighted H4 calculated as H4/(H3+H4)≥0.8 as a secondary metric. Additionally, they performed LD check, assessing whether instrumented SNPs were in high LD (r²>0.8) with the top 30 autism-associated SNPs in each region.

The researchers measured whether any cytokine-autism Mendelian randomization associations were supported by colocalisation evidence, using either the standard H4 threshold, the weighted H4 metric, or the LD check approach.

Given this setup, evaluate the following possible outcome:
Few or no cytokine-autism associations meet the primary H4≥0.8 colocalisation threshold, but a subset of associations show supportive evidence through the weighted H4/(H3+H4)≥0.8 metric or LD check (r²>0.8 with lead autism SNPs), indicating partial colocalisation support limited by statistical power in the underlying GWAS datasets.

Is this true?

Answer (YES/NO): YES